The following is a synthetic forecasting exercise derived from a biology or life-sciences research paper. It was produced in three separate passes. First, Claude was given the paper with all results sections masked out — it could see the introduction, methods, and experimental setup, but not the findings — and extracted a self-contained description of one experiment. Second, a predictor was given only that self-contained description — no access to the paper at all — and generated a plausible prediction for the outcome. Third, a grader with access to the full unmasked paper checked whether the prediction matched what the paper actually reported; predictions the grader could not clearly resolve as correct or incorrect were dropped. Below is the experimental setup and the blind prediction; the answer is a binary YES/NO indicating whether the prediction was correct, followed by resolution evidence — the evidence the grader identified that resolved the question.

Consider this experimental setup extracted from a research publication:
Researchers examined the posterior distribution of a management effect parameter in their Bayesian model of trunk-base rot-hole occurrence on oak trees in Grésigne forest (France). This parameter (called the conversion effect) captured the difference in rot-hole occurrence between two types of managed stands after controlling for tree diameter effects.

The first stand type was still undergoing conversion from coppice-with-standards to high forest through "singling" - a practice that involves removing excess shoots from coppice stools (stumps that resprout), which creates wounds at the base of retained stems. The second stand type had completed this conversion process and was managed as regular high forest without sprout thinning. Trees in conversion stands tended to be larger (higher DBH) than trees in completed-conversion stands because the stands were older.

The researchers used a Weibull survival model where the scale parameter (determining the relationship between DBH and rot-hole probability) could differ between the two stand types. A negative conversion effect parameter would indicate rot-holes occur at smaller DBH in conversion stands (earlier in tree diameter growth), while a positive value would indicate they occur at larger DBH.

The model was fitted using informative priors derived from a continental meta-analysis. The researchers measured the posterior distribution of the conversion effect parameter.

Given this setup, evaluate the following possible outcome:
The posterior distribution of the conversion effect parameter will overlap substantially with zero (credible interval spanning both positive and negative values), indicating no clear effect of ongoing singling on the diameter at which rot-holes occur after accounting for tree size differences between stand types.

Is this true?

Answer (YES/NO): NO